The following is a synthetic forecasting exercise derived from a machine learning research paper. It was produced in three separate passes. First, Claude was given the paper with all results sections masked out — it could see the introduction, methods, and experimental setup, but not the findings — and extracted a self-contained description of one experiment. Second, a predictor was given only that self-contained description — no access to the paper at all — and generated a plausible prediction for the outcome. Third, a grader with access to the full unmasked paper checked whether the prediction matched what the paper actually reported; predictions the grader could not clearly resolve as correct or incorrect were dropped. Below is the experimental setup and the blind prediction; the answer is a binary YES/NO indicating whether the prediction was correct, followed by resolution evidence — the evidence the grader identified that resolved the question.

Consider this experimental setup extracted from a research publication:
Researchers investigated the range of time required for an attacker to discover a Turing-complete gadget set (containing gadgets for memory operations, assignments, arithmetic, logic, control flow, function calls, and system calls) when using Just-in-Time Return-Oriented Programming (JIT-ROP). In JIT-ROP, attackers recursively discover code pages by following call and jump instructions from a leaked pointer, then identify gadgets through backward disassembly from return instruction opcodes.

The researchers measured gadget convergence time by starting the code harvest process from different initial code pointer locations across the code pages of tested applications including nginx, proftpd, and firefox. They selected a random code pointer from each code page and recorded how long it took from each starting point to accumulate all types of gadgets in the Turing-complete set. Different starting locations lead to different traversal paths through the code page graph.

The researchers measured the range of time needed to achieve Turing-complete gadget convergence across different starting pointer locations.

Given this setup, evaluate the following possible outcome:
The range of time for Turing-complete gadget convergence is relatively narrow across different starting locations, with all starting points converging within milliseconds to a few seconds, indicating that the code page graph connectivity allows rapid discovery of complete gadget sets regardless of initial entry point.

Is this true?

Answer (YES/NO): NO